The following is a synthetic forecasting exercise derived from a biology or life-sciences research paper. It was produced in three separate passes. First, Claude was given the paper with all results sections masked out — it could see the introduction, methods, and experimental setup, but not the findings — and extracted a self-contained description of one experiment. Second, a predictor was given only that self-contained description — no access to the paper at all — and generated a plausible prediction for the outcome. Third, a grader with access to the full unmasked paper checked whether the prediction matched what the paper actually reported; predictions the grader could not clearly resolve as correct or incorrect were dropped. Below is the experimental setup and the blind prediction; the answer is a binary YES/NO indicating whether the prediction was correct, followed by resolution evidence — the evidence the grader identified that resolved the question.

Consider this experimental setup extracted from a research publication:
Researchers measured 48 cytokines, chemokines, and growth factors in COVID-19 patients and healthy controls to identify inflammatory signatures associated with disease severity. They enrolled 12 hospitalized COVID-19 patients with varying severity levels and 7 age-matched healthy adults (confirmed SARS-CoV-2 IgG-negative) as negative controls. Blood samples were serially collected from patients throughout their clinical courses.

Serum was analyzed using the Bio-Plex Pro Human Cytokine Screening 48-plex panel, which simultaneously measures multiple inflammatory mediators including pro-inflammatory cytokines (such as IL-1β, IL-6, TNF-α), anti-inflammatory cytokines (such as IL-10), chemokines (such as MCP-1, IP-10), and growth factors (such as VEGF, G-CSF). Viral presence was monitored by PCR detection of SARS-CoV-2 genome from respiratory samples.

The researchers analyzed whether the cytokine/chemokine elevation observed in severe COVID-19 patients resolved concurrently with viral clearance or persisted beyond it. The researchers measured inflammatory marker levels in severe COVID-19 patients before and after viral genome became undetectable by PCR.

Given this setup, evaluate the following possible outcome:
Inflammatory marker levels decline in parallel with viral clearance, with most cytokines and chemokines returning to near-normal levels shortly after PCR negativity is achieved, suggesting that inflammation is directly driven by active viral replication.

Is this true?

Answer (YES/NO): NO